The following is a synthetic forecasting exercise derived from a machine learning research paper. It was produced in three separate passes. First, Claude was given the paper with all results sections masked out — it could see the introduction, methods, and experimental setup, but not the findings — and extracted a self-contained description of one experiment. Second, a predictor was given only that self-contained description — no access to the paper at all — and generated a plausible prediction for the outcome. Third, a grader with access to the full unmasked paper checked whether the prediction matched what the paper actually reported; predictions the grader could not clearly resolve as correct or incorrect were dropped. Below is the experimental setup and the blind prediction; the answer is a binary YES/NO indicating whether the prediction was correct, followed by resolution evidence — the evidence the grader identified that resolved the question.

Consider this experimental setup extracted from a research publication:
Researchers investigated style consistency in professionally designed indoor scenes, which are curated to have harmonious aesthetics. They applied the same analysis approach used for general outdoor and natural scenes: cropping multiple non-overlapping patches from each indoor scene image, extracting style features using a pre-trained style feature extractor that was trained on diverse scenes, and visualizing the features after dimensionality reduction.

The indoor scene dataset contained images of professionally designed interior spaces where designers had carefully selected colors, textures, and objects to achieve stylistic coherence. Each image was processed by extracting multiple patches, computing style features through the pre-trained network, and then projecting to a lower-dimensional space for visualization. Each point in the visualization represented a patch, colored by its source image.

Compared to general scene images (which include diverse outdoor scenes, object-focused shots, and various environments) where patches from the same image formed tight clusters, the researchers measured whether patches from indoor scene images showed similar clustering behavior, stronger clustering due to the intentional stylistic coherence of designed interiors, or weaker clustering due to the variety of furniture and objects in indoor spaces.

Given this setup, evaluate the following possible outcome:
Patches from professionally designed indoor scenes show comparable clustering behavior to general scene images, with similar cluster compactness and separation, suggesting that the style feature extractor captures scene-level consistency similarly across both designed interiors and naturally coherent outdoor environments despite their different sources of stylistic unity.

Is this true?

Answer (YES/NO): YES